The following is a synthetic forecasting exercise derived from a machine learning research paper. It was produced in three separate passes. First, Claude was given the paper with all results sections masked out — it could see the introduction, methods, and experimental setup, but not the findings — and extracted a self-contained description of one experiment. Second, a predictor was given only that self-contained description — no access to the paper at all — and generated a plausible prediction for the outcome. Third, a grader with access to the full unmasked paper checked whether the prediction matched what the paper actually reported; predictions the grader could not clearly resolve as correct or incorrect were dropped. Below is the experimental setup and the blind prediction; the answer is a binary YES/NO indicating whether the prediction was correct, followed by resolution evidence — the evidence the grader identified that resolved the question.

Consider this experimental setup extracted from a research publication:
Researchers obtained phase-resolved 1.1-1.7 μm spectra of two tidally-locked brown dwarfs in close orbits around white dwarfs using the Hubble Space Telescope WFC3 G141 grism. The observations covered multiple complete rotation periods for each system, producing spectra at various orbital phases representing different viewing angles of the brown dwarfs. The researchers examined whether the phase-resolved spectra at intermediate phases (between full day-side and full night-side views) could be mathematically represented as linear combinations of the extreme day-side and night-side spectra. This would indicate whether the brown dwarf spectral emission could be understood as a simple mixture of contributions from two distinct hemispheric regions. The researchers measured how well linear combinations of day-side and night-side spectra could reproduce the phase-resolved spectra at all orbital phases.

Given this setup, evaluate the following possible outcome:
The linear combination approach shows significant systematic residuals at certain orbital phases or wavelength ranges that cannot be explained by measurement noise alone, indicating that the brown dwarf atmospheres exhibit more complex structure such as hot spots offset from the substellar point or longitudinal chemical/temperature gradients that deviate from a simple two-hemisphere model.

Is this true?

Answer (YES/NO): NO